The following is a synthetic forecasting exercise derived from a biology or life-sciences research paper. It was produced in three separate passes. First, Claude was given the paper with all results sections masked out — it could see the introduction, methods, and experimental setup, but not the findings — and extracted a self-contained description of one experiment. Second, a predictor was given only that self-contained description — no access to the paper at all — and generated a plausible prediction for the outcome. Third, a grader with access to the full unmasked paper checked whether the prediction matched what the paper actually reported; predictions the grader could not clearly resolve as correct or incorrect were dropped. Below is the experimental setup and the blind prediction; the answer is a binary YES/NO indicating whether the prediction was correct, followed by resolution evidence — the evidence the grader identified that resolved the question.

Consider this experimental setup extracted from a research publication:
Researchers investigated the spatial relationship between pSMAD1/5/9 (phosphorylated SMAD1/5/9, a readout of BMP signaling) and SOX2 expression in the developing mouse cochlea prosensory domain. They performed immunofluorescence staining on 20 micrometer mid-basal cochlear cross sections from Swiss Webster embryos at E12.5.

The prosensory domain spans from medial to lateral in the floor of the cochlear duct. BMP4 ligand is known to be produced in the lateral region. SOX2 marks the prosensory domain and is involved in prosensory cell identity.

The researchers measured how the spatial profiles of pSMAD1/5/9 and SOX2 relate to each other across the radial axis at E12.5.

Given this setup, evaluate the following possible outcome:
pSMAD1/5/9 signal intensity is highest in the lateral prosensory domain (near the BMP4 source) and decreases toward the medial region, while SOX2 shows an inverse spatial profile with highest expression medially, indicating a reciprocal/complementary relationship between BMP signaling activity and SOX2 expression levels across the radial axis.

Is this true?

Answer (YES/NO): YES